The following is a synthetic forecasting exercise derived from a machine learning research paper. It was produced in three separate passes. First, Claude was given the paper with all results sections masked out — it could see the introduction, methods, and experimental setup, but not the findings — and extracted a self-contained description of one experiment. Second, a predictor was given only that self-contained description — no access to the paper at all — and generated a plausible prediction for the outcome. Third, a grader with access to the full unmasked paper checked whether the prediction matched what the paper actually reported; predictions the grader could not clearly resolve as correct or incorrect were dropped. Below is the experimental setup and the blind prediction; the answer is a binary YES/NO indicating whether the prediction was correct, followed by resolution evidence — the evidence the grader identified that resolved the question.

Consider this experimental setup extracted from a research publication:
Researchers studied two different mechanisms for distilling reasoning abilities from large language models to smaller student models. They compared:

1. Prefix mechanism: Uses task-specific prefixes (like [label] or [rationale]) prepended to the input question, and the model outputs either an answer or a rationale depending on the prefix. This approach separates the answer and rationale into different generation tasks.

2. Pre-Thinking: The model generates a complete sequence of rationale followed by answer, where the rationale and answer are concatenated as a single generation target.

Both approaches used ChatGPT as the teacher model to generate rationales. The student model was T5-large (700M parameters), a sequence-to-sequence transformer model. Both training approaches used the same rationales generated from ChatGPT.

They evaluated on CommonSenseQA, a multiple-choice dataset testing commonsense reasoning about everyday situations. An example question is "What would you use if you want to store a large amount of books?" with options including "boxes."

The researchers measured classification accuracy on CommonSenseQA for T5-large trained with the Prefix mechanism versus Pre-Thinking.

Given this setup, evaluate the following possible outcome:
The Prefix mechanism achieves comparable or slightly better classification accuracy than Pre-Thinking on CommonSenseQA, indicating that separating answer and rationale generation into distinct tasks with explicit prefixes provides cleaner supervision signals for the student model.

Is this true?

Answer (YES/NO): NO